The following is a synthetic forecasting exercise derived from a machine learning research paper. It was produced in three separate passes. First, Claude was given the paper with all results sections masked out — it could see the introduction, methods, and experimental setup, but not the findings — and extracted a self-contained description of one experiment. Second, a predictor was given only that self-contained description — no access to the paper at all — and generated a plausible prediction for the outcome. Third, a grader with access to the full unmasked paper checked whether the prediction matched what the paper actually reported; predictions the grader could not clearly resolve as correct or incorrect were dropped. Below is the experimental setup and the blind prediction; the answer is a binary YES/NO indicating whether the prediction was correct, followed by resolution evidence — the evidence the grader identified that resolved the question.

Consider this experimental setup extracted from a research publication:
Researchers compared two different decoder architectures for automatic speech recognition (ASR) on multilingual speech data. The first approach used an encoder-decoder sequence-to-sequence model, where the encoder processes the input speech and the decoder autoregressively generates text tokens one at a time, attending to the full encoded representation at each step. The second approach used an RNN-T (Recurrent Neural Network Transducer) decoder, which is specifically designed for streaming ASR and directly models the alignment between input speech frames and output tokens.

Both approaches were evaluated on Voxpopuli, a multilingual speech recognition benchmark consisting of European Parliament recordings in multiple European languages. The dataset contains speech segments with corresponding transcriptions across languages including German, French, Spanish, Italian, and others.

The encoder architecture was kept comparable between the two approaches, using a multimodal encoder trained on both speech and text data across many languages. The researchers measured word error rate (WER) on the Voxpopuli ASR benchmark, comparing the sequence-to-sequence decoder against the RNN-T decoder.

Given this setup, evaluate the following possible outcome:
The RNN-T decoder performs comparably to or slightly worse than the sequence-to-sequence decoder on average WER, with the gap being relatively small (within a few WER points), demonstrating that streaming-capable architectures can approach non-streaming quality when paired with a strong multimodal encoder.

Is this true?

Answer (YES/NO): NO